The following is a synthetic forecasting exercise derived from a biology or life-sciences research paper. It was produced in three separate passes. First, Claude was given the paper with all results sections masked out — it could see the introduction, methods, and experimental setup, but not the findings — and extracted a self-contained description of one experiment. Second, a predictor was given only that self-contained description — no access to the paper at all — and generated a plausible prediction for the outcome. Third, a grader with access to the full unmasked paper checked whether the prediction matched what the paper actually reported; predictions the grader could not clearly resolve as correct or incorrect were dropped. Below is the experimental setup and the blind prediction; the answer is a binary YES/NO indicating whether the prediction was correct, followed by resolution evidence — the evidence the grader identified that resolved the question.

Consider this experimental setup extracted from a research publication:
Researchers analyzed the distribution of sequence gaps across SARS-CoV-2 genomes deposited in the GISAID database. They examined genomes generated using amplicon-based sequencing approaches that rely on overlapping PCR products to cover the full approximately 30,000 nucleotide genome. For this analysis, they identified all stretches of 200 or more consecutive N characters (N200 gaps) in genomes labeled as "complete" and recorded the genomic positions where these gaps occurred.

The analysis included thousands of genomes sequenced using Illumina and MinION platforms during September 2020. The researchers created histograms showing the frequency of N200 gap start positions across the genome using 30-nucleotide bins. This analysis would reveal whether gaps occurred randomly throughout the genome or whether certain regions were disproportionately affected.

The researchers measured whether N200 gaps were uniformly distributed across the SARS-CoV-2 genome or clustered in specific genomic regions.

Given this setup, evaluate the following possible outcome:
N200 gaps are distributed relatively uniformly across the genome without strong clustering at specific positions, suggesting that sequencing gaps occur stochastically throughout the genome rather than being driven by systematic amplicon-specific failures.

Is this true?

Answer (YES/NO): NO